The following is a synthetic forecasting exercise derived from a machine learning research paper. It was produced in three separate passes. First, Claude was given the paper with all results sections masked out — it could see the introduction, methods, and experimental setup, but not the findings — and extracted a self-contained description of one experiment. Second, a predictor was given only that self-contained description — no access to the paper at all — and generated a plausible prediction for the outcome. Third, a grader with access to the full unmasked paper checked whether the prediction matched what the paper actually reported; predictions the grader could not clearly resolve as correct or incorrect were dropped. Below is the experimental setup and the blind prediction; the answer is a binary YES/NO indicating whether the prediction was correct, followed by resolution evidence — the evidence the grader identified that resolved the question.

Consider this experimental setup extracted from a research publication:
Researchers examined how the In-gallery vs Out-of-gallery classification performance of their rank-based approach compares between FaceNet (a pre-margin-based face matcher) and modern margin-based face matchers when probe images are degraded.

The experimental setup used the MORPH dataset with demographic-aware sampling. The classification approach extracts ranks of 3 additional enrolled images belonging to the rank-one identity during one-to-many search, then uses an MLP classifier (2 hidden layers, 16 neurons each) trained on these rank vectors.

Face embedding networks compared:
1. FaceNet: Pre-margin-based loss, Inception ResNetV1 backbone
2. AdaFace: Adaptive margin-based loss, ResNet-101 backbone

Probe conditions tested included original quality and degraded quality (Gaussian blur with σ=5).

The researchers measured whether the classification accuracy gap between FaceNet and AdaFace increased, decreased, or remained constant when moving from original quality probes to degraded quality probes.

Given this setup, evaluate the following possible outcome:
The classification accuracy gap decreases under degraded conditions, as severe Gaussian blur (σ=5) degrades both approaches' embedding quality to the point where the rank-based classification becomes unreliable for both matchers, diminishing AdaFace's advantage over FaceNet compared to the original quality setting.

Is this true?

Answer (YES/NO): NO